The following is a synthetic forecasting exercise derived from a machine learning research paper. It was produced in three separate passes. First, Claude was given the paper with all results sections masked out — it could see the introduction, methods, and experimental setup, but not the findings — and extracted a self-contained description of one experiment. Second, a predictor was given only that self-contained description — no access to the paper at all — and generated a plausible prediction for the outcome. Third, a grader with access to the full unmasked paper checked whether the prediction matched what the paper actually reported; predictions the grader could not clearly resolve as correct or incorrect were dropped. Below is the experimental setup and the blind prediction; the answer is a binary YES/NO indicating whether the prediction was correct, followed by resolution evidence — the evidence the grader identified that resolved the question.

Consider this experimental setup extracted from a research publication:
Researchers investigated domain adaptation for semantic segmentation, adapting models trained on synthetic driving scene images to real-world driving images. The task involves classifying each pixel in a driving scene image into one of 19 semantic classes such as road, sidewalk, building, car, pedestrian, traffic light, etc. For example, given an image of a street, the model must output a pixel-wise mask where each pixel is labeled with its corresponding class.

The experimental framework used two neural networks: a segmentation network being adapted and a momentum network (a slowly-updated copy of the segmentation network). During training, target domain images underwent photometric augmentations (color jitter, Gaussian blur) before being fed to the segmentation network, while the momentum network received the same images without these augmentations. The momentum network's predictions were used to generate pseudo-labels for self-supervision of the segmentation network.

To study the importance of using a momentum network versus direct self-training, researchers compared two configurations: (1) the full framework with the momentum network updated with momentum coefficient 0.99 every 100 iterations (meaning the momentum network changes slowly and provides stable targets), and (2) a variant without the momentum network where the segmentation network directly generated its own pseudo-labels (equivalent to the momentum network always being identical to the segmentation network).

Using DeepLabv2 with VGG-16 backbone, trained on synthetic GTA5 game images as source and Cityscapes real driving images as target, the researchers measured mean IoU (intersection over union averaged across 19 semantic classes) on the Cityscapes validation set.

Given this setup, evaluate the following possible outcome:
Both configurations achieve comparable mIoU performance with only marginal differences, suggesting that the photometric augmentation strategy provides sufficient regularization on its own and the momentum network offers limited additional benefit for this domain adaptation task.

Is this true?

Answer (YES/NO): NO